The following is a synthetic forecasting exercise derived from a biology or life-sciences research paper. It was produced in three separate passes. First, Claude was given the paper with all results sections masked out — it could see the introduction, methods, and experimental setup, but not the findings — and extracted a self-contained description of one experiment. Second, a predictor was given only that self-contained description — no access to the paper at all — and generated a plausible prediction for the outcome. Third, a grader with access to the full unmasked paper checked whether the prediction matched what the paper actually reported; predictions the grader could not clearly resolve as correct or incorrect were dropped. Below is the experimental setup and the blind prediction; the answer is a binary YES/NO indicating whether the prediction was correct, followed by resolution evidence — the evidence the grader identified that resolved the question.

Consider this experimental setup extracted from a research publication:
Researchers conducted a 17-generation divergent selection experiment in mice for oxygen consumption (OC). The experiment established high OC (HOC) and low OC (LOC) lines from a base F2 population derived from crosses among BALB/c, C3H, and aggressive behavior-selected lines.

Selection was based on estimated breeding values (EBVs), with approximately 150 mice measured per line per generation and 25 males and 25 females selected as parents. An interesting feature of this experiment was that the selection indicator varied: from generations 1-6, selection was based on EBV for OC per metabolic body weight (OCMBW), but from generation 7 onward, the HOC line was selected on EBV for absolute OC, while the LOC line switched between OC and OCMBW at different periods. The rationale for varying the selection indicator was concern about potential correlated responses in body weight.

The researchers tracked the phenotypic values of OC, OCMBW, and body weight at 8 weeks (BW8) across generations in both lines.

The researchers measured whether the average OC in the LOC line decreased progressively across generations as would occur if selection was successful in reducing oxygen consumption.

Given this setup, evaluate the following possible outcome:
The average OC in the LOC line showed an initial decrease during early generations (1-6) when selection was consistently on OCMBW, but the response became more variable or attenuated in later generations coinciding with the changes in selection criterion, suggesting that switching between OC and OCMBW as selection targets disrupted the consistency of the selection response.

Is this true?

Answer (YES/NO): NO